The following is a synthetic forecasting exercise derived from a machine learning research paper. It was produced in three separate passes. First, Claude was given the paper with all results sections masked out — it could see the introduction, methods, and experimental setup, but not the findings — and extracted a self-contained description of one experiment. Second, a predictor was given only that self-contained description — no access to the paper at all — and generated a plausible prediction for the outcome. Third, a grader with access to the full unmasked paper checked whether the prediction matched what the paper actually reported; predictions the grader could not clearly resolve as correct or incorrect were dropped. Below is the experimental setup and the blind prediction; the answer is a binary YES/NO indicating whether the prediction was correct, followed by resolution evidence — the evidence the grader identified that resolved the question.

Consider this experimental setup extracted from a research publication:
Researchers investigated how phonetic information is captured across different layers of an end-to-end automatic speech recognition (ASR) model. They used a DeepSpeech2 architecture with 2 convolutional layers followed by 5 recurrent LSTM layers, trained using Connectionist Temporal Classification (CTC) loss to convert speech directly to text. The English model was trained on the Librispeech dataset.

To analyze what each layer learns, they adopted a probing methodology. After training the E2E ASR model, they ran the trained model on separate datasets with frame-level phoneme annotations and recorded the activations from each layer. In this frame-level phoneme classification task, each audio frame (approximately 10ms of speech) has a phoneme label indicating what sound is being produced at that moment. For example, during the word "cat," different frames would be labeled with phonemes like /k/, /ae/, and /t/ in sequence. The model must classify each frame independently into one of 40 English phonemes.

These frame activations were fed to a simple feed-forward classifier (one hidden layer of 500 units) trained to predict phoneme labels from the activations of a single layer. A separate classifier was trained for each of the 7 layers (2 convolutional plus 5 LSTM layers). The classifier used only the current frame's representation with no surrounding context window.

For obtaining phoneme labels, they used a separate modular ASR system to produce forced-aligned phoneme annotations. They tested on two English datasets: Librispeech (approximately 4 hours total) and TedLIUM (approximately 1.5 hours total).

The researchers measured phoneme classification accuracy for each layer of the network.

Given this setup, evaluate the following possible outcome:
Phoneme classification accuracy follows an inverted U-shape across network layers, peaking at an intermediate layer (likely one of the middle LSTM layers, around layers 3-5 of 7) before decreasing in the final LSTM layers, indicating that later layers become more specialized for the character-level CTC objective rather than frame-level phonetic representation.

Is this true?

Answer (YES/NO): NO